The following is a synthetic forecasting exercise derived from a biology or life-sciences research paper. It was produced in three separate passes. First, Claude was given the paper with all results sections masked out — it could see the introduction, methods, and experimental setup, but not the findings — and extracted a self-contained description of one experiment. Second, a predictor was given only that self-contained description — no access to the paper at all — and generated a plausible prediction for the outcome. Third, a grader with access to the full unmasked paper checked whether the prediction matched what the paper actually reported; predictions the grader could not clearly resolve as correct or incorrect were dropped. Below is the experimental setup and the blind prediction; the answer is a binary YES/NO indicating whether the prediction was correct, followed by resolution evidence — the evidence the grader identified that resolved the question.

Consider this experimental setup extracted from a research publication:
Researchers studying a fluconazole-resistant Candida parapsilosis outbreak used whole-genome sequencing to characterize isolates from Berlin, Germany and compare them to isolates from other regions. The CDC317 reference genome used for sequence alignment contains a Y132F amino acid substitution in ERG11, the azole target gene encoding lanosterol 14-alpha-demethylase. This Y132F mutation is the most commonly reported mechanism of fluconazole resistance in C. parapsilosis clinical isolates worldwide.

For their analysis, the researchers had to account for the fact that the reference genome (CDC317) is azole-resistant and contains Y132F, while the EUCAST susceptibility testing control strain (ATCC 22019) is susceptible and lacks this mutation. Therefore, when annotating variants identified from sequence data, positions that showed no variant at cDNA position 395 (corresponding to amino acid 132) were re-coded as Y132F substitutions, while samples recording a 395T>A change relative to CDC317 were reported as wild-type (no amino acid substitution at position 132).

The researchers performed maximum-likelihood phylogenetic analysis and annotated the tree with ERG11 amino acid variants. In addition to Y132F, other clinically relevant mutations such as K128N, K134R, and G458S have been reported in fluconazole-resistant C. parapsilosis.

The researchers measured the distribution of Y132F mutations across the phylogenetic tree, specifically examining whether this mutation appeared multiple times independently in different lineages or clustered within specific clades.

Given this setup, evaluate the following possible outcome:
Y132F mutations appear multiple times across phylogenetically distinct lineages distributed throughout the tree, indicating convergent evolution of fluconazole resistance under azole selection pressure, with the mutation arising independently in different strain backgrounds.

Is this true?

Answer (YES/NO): YES